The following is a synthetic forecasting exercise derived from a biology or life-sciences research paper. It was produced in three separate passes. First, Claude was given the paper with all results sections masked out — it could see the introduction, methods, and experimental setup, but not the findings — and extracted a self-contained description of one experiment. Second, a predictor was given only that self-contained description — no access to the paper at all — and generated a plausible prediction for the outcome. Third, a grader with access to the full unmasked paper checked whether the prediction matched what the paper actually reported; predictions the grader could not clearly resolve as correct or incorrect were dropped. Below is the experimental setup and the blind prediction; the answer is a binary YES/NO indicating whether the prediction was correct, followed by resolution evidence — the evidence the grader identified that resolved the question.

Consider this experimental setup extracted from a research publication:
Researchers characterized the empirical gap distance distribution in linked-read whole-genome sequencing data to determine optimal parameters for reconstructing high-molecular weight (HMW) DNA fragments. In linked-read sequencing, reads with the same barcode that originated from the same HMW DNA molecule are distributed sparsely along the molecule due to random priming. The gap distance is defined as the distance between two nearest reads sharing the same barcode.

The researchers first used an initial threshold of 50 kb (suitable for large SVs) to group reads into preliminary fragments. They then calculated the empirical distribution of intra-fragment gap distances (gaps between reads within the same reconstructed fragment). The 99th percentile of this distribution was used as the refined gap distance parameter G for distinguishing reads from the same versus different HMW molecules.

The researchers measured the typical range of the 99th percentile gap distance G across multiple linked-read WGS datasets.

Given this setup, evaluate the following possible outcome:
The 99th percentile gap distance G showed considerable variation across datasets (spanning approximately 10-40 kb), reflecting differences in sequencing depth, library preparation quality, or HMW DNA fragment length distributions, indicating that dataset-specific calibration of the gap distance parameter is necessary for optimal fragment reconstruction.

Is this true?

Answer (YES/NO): NO